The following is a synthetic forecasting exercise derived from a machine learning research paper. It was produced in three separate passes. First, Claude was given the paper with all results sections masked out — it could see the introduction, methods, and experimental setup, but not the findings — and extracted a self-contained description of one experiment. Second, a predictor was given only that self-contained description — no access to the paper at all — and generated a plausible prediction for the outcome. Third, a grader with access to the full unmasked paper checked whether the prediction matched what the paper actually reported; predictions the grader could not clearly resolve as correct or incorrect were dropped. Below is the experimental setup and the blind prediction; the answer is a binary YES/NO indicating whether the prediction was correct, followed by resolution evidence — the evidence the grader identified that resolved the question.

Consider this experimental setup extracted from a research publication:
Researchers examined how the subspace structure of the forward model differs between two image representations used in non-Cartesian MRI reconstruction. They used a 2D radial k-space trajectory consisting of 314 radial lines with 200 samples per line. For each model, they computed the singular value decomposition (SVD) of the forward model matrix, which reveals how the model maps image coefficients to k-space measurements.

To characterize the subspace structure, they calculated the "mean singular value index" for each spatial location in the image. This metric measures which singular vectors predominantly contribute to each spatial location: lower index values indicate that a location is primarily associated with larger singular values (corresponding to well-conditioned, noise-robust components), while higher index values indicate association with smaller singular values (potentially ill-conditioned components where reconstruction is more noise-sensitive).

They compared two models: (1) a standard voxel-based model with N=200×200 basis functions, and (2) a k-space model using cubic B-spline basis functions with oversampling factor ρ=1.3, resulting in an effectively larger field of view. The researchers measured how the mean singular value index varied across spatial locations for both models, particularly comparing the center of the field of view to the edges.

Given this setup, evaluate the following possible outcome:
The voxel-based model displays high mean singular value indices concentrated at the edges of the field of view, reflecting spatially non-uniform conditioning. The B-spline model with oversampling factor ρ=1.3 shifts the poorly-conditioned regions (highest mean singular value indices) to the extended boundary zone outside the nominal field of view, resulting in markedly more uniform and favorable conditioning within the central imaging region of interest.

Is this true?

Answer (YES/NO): NO